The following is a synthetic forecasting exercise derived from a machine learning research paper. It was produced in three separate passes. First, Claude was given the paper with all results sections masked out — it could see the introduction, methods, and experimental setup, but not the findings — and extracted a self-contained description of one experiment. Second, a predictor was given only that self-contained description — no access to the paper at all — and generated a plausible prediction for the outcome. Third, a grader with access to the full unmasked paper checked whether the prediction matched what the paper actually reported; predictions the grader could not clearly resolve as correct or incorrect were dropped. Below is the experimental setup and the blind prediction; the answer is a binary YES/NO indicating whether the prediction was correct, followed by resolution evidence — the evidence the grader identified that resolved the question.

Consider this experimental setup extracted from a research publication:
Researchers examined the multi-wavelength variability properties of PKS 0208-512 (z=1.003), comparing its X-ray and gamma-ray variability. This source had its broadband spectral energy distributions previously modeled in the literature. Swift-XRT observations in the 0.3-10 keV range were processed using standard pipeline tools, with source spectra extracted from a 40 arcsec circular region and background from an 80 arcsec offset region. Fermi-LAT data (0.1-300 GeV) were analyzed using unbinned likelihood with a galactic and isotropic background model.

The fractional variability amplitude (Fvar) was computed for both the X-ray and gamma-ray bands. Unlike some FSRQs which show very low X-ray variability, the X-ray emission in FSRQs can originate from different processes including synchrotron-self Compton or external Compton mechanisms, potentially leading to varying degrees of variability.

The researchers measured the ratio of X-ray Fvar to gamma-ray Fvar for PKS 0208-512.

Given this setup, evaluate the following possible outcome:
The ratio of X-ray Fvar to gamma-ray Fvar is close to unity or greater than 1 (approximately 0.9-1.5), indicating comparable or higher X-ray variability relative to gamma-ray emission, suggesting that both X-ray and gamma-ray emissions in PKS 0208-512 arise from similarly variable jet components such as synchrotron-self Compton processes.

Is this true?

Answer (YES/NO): NO